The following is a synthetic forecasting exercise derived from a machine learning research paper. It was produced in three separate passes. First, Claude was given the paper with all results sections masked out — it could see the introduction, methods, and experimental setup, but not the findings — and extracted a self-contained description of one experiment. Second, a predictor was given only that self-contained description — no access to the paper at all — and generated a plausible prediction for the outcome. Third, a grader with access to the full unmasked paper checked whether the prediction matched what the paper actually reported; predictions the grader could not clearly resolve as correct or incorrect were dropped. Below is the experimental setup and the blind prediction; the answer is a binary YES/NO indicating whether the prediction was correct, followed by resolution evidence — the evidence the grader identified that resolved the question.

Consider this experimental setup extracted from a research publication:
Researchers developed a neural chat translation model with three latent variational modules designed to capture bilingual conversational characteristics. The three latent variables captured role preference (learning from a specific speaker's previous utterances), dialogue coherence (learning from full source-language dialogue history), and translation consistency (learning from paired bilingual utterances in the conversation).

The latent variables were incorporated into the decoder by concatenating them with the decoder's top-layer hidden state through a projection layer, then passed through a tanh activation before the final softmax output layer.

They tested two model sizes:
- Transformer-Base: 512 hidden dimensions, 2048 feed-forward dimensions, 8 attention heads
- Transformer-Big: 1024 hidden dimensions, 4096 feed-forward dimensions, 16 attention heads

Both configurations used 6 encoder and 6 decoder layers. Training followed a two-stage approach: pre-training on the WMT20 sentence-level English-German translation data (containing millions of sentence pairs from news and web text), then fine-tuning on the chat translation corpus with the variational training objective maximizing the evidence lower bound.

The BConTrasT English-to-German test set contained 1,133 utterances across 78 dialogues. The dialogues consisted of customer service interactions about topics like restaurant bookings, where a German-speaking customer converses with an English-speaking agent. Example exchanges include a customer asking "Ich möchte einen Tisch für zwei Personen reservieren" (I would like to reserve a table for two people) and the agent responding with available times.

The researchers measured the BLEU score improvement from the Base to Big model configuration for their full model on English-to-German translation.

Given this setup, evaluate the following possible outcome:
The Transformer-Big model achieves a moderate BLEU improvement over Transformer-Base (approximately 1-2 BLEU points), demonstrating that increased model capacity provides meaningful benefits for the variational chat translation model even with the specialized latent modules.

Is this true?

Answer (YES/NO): NO